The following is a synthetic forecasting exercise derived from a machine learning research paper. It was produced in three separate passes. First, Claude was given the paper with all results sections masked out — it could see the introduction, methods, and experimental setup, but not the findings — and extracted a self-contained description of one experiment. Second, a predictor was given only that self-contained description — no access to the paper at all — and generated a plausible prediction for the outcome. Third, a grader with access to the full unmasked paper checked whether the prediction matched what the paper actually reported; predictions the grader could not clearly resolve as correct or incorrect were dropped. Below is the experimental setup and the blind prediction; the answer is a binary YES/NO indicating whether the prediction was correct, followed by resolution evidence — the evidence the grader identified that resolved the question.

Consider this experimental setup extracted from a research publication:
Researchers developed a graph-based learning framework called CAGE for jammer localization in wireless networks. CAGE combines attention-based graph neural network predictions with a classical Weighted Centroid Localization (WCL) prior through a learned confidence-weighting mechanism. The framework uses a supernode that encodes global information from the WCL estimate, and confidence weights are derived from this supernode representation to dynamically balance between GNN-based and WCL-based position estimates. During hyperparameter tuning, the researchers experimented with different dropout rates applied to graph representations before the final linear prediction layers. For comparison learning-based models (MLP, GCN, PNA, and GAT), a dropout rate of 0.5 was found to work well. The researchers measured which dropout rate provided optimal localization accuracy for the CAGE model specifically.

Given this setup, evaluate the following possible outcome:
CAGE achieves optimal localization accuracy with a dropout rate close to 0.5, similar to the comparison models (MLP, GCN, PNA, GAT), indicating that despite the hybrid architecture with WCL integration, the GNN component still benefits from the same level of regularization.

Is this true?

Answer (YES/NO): NO